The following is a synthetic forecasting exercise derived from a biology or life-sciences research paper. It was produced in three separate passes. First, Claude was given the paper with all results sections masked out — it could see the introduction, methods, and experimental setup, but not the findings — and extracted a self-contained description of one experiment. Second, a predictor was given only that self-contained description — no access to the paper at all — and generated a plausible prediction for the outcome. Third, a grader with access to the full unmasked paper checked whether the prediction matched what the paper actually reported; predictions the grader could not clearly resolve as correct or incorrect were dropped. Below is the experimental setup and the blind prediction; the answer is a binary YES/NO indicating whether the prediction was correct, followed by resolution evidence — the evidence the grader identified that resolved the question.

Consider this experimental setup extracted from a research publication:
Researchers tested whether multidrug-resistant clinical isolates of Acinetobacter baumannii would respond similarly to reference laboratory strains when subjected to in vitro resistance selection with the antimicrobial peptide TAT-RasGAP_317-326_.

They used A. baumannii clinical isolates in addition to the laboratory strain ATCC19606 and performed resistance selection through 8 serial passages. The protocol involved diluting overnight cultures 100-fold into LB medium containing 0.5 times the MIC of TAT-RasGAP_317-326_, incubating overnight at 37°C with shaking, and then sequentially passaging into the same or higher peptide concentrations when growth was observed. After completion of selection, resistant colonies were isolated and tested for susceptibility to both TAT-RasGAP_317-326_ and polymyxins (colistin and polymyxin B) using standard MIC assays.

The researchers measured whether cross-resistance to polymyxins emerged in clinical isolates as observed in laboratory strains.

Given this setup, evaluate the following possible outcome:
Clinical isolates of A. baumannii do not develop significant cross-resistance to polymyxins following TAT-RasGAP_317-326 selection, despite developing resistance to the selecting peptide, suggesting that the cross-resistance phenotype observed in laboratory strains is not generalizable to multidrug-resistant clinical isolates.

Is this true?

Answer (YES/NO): NO